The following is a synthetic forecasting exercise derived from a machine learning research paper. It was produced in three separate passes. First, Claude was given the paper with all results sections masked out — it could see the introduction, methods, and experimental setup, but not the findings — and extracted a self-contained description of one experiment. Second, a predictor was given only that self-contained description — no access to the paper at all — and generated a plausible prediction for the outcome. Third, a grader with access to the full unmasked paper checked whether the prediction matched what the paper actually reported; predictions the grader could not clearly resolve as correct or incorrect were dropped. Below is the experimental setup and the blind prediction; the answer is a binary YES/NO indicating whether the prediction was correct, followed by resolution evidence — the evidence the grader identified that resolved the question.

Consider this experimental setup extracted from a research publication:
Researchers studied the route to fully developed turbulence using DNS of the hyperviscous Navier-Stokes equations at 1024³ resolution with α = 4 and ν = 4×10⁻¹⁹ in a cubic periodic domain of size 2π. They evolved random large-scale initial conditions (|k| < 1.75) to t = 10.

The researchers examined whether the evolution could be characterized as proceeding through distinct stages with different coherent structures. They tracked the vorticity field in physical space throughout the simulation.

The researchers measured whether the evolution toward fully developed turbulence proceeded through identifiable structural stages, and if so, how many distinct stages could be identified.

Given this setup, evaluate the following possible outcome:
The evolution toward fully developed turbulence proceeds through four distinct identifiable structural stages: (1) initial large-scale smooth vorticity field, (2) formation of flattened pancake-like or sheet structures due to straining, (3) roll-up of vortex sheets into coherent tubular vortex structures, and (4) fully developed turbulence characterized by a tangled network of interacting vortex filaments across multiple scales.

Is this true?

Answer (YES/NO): NO